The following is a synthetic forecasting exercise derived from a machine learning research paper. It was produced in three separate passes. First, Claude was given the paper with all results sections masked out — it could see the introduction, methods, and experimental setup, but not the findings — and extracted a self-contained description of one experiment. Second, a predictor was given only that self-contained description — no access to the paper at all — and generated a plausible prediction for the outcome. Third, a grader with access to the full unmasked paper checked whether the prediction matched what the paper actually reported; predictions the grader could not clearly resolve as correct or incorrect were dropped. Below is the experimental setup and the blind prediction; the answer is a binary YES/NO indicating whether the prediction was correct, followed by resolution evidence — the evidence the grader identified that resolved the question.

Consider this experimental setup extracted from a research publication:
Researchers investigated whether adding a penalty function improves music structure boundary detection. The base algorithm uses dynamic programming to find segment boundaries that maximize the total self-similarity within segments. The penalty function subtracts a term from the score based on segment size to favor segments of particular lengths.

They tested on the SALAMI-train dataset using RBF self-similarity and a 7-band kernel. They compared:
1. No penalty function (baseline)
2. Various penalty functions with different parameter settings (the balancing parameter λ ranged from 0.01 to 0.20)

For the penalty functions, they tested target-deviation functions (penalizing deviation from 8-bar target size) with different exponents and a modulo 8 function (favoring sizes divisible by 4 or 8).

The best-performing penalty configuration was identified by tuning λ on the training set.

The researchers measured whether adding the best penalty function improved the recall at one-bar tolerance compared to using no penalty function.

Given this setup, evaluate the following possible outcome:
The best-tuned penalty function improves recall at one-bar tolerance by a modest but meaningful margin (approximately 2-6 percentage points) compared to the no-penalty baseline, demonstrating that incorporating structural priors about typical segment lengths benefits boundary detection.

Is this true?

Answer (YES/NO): NO